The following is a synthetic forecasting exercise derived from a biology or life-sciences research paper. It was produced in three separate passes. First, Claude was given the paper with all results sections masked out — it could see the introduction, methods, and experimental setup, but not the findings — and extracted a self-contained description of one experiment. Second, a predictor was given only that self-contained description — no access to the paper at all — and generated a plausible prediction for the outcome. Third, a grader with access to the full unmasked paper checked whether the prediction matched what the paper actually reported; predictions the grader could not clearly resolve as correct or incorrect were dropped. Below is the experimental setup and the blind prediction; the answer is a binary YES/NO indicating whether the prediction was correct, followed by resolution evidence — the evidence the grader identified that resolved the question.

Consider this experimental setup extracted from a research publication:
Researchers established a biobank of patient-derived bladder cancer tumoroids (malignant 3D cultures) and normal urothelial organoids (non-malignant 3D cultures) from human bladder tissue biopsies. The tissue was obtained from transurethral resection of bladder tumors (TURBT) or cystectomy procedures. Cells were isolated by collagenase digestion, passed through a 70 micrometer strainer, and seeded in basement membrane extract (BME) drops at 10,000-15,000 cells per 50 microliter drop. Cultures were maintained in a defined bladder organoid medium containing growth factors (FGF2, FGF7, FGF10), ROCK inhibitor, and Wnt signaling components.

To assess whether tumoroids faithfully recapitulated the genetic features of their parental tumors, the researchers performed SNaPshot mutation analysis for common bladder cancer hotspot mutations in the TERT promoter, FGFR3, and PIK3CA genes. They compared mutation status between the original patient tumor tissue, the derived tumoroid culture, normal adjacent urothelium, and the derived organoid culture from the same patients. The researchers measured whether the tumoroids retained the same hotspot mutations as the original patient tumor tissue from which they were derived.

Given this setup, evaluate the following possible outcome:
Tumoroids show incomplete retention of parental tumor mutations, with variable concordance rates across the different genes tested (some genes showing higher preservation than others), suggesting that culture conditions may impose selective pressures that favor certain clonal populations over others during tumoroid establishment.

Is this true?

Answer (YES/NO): NO